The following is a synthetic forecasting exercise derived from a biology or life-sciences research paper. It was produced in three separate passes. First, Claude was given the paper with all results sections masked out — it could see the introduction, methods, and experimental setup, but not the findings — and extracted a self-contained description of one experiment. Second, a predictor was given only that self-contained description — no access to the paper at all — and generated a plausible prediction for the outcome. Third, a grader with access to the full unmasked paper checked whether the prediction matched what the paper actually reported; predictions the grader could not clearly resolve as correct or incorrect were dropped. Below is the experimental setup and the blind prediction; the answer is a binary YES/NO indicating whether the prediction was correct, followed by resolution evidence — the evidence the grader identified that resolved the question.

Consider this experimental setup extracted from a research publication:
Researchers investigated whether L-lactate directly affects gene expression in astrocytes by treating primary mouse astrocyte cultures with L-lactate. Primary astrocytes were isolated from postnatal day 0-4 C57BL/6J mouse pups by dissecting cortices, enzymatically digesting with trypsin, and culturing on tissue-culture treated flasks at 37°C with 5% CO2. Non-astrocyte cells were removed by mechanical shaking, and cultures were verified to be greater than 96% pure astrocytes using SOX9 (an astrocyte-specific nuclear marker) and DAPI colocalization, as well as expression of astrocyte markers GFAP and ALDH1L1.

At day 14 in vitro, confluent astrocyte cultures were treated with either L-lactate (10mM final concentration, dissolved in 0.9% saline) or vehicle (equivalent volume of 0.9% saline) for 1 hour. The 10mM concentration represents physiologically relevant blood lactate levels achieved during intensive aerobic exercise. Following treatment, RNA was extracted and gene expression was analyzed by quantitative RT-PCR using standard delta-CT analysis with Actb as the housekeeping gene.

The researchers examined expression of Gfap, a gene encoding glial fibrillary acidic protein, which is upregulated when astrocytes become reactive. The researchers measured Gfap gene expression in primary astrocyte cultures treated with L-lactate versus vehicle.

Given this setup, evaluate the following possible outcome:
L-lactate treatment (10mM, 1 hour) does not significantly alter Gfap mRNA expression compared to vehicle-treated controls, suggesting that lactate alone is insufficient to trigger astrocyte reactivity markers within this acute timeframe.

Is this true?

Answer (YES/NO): NO